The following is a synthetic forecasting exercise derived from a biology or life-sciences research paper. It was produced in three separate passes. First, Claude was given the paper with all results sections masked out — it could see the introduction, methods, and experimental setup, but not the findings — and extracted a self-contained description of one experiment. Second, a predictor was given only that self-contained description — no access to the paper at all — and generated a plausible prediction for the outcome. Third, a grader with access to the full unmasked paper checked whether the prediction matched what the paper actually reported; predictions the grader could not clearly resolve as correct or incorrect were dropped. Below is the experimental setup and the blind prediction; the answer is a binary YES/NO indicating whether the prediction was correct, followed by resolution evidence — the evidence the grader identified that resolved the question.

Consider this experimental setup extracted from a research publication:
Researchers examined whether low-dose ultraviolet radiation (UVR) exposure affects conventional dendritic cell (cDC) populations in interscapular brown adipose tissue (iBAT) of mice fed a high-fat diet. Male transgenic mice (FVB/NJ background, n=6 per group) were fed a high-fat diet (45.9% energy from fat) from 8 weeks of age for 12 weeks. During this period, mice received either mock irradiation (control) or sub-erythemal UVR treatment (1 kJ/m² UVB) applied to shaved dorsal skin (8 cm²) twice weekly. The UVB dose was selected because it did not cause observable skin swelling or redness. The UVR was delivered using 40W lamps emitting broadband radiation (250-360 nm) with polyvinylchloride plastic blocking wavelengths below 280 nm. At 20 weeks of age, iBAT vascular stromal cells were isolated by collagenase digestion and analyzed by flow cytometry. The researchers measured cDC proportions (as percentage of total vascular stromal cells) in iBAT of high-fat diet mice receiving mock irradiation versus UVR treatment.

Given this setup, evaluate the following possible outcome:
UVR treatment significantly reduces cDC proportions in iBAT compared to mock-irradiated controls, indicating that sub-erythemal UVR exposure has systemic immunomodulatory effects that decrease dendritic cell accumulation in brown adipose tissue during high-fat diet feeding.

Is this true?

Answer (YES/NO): YES